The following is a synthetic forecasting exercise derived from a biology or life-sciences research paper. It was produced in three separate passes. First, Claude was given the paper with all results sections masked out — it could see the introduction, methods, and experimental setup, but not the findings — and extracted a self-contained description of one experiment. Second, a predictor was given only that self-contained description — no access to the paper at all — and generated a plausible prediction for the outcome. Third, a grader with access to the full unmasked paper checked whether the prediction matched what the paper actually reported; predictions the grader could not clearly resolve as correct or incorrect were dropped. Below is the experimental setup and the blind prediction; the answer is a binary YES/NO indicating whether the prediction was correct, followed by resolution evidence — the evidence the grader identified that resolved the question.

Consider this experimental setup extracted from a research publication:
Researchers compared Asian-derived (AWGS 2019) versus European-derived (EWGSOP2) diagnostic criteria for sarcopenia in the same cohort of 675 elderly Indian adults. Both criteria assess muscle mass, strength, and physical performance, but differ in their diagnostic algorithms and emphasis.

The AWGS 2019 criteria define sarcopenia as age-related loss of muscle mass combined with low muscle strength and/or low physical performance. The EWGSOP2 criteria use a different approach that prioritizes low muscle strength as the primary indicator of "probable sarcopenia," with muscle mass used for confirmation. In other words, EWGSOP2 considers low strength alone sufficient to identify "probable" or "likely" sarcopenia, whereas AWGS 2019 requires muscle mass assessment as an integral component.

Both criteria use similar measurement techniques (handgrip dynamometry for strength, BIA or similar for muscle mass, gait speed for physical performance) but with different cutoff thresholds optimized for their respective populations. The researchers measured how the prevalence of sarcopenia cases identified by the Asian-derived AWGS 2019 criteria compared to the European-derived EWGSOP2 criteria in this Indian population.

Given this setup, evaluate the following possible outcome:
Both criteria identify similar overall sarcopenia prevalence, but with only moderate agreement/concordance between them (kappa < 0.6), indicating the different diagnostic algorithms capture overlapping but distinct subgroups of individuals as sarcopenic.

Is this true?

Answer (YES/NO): NO